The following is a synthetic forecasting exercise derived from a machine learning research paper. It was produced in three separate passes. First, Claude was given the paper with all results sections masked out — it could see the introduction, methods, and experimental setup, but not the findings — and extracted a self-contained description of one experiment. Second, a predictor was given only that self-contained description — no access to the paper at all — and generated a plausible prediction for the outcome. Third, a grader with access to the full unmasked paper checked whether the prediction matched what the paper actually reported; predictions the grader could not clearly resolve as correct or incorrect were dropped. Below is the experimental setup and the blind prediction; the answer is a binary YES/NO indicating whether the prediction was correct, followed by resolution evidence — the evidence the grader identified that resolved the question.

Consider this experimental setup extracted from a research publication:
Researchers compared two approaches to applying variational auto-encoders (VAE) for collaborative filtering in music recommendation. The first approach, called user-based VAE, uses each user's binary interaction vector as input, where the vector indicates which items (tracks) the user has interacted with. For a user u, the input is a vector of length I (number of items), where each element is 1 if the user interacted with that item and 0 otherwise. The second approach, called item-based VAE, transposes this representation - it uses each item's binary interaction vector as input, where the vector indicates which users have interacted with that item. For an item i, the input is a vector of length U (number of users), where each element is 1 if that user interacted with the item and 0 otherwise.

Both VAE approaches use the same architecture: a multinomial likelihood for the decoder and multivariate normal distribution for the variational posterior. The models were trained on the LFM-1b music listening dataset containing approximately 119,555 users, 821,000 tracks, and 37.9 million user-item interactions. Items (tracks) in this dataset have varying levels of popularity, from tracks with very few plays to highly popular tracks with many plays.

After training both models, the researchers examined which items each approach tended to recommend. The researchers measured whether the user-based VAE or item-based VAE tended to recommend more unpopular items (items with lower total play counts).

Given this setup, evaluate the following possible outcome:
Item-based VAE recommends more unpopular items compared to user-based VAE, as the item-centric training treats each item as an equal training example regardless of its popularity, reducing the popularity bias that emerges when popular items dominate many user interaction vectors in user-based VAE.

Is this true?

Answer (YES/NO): YES